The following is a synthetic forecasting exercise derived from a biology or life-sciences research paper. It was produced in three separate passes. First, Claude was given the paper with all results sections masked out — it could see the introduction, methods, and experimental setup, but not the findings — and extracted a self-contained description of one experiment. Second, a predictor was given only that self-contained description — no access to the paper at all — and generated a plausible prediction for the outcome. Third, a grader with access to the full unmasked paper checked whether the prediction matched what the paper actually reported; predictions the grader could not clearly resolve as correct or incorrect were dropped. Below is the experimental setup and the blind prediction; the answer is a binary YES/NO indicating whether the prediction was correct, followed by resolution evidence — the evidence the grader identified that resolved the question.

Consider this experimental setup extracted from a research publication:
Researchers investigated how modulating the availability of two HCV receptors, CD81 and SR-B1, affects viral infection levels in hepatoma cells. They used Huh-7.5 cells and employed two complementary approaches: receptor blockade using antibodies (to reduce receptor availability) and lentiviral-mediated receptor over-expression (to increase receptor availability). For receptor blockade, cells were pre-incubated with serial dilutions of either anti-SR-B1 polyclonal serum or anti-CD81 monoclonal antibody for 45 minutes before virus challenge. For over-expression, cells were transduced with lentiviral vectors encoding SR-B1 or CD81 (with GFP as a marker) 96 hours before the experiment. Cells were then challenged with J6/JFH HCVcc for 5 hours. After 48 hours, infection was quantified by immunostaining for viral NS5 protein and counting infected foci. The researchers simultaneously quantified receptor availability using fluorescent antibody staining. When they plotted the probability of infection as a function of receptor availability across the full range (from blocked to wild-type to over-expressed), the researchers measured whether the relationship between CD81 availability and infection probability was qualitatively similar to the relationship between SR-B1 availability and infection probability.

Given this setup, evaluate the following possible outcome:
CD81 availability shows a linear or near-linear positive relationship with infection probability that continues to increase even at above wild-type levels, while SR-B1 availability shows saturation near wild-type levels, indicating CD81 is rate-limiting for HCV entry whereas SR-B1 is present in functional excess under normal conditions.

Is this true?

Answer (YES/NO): NO